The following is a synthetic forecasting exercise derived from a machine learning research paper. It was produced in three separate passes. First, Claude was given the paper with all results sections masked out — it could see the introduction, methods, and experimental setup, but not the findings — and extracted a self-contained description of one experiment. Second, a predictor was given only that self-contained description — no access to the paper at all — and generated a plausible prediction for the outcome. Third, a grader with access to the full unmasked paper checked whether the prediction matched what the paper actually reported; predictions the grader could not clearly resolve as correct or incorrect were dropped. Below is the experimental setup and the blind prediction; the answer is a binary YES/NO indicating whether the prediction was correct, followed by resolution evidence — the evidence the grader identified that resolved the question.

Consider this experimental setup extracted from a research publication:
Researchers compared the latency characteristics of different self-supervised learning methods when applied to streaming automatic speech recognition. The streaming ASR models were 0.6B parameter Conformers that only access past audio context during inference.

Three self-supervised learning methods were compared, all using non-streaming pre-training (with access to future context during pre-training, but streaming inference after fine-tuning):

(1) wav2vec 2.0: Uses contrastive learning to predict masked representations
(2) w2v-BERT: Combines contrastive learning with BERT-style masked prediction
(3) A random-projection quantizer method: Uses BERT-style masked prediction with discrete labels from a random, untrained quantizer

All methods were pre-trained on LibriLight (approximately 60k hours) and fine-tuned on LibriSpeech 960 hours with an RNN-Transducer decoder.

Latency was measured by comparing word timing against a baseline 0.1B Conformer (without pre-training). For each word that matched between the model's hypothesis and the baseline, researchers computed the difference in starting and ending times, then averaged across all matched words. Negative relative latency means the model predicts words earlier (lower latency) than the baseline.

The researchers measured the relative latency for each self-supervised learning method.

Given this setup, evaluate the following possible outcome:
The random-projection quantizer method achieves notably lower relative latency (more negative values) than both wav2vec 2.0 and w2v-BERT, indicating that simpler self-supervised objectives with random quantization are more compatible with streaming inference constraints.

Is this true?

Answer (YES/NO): YES